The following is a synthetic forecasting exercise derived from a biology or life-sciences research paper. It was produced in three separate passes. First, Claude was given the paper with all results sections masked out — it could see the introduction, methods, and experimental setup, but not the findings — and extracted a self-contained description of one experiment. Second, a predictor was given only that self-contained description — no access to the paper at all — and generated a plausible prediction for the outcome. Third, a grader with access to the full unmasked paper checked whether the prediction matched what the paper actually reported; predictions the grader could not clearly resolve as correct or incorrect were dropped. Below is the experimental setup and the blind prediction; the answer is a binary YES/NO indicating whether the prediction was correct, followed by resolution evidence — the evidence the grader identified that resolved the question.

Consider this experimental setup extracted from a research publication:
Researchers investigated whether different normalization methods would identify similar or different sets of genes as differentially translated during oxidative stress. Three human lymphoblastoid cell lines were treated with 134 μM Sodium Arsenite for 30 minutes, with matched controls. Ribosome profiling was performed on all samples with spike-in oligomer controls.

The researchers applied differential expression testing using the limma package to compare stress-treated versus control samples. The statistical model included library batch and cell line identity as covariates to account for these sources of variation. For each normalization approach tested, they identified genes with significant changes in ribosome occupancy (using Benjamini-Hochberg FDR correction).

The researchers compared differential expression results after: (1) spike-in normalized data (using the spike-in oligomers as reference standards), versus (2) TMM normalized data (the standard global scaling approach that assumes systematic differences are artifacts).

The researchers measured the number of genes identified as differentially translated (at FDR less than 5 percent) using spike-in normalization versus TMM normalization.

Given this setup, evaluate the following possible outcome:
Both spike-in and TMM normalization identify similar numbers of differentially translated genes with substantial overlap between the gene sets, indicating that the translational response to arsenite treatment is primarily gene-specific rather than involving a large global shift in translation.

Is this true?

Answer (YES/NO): NO